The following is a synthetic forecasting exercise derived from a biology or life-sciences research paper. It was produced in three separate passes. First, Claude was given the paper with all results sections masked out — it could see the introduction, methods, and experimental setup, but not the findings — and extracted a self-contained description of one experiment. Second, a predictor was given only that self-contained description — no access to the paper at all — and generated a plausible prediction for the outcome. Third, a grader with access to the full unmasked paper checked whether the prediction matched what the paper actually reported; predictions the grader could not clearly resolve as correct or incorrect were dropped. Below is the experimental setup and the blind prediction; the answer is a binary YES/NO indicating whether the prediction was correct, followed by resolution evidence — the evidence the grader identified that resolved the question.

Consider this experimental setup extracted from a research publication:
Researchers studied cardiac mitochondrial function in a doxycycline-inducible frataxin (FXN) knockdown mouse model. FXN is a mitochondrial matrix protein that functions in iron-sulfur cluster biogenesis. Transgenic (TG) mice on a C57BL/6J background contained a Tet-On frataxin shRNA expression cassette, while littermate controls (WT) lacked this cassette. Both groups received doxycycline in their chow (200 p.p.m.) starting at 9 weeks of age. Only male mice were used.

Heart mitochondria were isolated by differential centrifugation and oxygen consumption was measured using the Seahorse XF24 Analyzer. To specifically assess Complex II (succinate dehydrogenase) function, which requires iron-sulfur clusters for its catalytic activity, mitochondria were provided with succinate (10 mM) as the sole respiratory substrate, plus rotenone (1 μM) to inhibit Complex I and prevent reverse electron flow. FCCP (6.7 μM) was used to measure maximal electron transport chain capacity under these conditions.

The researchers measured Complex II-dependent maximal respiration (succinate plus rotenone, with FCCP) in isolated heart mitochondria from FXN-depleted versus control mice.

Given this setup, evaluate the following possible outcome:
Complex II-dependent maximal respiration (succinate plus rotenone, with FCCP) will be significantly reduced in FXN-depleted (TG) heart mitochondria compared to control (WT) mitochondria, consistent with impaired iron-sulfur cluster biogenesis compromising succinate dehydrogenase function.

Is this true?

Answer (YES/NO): YES